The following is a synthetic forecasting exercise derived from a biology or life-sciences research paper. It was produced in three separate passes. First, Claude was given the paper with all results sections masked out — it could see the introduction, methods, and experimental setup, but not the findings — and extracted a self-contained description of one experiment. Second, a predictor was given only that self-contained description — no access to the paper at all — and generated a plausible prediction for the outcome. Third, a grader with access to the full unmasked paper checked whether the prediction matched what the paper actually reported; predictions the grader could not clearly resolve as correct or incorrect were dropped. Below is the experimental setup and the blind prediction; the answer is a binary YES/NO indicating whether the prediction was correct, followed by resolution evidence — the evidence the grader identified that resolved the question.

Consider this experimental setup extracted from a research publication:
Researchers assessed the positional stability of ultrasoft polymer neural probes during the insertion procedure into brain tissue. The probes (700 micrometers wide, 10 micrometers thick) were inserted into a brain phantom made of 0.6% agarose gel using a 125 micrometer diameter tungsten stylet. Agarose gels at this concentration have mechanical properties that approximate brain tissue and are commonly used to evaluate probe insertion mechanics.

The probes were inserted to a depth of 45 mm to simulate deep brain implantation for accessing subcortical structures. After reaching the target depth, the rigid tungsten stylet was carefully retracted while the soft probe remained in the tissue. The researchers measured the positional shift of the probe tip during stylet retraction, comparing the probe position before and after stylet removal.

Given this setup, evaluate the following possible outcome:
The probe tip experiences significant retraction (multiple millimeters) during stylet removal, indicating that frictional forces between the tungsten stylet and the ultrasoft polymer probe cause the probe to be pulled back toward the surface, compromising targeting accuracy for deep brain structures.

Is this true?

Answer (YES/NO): NO